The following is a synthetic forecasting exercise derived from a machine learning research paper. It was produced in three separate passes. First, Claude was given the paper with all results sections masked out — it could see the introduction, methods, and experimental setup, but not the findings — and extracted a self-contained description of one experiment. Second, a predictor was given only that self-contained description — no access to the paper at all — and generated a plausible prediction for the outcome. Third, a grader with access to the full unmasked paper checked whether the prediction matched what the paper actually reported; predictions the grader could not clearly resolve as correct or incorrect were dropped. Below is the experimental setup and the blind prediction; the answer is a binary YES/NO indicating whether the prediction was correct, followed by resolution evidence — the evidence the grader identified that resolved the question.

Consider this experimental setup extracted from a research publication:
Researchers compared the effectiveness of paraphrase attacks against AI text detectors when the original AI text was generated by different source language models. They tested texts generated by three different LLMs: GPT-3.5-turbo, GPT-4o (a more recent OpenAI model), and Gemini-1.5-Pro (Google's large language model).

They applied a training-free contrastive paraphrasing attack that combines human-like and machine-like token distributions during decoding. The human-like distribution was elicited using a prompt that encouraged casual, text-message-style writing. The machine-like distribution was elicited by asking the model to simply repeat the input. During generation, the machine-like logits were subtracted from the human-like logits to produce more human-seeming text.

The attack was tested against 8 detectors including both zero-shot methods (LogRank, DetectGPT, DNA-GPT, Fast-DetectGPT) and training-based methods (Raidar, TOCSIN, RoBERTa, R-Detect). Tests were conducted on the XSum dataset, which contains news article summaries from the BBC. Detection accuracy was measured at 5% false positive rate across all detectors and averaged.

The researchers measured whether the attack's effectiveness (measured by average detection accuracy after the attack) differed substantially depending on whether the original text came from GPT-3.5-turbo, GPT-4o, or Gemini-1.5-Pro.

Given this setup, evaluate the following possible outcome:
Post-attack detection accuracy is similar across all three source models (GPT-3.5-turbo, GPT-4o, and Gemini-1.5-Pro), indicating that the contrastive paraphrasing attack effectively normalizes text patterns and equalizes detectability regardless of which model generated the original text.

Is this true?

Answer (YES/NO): NO